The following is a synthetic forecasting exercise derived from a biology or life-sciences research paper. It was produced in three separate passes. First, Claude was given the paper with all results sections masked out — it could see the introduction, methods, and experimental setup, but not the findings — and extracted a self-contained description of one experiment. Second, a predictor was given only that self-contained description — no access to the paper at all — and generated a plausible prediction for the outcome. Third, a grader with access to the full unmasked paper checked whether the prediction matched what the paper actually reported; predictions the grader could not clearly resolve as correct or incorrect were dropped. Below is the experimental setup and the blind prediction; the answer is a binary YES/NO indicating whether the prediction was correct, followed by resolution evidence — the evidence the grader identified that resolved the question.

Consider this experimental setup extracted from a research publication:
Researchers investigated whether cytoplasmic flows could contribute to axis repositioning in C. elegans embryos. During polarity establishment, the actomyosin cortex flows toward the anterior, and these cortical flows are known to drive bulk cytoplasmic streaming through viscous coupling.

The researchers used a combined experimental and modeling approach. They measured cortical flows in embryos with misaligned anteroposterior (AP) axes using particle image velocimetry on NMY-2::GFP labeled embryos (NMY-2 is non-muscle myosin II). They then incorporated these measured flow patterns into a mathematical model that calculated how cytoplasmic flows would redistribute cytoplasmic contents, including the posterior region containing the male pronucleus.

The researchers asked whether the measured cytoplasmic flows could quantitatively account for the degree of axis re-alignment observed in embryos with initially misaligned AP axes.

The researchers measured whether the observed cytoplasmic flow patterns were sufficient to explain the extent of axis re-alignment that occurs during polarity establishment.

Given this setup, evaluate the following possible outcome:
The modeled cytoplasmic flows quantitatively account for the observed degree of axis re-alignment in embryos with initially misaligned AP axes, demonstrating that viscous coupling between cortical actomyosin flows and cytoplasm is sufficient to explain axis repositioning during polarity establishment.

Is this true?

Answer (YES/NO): NO